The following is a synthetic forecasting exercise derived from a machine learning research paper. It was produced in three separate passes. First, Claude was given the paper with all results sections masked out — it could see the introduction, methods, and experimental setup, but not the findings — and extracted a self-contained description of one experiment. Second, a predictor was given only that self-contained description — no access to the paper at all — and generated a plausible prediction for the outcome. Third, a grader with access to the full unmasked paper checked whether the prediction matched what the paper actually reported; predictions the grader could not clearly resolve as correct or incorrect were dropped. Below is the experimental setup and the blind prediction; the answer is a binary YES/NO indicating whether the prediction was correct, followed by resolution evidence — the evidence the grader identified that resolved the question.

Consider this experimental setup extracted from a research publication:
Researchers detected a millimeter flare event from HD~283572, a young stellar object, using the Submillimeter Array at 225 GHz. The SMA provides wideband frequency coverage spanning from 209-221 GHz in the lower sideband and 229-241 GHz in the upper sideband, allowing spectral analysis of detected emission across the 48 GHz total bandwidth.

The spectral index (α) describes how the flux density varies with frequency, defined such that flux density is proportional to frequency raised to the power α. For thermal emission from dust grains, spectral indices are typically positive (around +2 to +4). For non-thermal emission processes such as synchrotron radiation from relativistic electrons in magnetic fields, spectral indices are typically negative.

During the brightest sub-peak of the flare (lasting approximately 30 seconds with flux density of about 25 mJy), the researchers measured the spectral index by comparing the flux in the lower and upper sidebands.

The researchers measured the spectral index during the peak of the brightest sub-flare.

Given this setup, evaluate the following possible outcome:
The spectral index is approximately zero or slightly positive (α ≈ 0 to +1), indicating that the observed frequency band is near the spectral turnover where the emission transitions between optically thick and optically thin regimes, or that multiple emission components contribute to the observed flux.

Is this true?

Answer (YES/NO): NO